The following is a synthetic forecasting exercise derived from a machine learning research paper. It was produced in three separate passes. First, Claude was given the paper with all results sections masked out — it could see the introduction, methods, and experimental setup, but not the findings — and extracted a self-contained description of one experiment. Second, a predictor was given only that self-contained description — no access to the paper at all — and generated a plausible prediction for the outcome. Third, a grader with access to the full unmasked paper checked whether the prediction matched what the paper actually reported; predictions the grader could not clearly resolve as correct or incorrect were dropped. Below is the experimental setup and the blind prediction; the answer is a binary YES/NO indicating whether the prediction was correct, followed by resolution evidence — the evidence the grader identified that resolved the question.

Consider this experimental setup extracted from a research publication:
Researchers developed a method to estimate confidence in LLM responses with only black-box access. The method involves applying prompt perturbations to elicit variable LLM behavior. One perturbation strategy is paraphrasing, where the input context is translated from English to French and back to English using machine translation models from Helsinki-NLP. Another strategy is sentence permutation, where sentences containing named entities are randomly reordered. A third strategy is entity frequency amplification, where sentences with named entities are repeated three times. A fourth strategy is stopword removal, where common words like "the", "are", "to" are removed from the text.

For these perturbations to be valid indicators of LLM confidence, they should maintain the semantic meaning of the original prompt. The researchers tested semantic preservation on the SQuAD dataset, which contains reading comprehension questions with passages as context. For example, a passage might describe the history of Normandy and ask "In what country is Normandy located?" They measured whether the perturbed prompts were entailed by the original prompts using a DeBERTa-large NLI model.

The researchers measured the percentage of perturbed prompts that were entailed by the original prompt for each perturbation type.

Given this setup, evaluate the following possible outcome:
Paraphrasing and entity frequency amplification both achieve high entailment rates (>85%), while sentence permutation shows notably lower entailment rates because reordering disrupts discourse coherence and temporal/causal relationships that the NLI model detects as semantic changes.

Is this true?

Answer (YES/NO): NO